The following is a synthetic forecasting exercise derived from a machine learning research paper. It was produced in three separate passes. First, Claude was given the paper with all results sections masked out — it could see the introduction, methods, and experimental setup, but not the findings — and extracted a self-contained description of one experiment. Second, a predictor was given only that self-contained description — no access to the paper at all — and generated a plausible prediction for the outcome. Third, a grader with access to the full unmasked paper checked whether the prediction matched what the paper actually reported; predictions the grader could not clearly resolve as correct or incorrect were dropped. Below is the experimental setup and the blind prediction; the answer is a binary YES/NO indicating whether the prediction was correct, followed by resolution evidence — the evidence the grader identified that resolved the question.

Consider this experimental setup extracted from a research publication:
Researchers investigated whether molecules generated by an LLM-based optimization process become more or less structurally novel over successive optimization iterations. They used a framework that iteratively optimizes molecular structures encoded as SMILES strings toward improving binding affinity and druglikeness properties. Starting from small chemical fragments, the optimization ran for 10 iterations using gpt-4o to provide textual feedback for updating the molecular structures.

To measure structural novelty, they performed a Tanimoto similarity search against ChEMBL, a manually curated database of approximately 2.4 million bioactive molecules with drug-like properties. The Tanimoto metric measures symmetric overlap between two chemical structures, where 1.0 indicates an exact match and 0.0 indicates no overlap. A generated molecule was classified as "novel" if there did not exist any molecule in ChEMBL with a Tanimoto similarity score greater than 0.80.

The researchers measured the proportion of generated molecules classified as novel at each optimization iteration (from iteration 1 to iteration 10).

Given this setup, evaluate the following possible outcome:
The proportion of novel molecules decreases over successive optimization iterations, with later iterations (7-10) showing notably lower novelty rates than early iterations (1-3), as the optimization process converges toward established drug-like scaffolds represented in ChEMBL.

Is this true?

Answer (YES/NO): NO